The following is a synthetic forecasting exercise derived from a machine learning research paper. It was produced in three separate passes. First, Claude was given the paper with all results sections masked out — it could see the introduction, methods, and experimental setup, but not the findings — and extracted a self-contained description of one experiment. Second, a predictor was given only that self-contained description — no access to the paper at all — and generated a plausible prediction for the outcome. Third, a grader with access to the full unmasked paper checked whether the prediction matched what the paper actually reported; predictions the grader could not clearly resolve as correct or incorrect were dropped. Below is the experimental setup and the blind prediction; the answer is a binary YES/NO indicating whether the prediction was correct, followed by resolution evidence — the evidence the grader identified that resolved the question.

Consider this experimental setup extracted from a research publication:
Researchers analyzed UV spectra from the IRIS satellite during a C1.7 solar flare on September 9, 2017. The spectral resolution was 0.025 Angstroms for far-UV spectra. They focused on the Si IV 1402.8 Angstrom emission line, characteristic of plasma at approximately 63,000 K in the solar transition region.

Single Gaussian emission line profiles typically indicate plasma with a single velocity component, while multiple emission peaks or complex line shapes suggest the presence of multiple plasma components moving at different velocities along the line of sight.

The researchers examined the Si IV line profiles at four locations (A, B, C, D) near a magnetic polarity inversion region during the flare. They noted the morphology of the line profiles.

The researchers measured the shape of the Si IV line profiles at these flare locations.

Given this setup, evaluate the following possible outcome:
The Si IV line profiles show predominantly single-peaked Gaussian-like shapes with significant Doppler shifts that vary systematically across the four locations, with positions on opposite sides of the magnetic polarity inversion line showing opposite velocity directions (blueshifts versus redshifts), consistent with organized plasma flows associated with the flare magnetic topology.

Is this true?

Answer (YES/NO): NO